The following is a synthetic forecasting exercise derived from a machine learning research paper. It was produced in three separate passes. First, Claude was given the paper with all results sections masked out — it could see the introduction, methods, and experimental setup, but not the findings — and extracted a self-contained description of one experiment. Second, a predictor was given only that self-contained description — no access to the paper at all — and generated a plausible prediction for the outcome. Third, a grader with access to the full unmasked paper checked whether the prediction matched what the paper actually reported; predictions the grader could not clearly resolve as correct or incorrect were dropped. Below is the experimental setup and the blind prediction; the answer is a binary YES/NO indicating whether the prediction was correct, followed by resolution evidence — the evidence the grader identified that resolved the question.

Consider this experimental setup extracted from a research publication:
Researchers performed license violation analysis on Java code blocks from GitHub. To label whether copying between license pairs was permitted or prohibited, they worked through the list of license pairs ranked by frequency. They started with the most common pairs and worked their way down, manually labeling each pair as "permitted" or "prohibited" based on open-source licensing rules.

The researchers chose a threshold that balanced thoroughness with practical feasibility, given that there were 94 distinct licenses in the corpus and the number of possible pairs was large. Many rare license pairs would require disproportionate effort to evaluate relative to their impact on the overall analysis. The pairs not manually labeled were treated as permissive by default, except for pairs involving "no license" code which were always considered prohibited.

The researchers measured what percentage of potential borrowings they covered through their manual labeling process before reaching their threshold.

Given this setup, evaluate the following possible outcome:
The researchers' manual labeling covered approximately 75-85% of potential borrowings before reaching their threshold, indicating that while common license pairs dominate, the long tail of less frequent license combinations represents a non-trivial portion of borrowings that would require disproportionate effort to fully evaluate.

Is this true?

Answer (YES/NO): NO